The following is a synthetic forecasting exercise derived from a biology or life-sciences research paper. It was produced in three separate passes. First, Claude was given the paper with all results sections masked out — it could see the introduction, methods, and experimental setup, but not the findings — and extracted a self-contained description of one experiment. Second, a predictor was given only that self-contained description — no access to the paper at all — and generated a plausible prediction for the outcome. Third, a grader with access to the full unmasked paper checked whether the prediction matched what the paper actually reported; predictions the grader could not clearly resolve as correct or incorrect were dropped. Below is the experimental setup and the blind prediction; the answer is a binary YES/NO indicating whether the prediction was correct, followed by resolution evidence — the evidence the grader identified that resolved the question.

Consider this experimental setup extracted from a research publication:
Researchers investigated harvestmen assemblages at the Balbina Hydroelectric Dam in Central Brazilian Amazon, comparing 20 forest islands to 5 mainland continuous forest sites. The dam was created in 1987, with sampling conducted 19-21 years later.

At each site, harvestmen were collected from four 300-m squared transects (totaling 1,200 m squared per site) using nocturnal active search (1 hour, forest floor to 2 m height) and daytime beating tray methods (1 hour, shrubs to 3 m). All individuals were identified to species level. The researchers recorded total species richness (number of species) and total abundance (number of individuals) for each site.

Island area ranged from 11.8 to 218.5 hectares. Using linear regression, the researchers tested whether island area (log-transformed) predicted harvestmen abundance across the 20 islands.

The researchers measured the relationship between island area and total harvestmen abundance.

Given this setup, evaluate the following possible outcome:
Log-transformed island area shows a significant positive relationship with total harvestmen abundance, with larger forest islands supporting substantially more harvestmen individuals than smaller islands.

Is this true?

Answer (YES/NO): NO